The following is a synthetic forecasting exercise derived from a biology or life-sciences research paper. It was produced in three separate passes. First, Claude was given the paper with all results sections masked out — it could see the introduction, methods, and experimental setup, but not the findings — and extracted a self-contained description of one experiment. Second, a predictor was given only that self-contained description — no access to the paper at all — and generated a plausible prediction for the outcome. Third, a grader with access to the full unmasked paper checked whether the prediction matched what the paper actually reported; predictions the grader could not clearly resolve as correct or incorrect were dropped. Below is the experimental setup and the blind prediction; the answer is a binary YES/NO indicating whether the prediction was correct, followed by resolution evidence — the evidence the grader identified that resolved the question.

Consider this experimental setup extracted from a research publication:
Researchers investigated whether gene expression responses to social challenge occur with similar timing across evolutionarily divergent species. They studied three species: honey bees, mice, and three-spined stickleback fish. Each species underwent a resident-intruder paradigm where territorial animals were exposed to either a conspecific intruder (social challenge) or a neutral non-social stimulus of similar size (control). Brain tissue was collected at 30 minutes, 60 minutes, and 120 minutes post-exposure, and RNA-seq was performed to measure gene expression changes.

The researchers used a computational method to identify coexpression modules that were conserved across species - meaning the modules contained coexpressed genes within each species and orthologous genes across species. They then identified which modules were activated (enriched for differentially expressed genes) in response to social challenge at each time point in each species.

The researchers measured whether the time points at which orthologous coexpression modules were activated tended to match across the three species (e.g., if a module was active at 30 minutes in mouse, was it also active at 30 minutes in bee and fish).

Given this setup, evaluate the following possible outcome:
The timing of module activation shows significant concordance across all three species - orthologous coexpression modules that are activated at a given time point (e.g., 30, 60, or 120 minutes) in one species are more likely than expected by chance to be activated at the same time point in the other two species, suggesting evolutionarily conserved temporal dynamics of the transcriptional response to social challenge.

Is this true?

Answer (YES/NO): NO